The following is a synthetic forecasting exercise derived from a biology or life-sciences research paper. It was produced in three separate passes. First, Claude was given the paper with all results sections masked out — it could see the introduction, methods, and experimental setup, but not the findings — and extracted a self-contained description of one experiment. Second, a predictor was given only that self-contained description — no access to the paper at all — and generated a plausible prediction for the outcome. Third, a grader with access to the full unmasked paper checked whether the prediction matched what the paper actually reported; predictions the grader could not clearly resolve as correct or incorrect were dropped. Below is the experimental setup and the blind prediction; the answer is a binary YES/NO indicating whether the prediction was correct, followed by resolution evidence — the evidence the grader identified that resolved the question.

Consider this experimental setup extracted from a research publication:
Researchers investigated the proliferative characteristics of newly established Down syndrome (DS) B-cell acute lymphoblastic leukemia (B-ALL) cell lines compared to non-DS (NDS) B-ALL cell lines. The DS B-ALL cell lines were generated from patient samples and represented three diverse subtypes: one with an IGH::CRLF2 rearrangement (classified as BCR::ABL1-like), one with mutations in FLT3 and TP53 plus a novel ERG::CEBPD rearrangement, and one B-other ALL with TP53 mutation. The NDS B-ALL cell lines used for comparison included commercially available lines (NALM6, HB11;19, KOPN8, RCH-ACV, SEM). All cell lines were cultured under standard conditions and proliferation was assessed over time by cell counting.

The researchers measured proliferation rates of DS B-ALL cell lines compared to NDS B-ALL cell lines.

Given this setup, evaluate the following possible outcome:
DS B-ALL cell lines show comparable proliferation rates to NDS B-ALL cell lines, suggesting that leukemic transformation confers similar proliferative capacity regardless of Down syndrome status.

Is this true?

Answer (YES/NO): NO